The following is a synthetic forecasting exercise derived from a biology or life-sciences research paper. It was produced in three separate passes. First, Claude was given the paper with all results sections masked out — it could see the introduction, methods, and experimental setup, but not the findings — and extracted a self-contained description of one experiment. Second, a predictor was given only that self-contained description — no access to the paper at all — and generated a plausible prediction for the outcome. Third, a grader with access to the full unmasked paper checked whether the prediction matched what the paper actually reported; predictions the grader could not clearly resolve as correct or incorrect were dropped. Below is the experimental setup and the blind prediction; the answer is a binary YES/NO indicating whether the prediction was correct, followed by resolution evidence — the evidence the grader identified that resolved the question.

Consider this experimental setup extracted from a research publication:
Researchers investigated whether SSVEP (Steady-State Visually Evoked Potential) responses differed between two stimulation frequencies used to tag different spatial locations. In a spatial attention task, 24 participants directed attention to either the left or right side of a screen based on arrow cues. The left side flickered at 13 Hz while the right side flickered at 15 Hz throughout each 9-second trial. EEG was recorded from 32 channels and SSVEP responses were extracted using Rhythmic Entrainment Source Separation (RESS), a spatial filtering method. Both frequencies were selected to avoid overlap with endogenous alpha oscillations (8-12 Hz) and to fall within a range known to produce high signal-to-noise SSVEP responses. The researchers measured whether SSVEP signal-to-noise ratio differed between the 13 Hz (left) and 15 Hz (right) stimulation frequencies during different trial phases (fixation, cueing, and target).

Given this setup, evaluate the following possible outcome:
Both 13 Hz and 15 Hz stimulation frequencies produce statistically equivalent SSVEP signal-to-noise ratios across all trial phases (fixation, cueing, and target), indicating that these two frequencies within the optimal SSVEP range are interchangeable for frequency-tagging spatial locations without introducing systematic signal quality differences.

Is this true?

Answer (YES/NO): NO